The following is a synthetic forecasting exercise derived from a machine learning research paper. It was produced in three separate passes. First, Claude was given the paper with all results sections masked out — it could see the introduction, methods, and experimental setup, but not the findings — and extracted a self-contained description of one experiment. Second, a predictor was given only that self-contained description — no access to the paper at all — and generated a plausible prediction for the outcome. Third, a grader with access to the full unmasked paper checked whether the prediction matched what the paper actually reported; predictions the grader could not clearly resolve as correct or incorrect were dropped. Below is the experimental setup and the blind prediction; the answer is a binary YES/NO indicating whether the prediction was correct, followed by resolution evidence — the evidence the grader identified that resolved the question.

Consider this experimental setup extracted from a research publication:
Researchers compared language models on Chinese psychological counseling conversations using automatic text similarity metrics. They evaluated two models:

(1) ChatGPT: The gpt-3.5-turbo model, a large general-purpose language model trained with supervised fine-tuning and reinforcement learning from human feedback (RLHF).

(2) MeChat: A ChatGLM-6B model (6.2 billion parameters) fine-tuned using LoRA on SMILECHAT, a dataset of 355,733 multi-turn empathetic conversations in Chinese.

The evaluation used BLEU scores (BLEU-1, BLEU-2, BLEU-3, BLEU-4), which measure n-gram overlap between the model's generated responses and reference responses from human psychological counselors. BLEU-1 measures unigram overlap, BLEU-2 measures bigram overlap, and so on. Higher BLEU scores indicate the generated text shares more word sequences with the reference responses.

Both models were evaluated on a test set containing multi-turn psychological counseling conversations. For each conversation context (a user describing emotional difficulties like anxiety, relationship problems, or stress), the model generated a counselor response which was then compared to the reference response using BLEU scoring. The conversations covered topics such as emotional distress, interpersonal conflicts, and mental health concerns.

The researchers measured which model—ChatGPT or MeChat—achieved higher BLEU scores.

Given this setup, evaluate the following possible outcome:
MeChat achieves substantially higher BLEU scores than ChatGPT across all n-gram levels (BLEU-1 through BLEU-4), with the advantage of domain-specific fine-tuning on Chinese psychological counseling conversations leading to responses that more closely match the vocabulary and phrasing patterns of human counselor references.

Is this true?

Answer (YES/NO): NO